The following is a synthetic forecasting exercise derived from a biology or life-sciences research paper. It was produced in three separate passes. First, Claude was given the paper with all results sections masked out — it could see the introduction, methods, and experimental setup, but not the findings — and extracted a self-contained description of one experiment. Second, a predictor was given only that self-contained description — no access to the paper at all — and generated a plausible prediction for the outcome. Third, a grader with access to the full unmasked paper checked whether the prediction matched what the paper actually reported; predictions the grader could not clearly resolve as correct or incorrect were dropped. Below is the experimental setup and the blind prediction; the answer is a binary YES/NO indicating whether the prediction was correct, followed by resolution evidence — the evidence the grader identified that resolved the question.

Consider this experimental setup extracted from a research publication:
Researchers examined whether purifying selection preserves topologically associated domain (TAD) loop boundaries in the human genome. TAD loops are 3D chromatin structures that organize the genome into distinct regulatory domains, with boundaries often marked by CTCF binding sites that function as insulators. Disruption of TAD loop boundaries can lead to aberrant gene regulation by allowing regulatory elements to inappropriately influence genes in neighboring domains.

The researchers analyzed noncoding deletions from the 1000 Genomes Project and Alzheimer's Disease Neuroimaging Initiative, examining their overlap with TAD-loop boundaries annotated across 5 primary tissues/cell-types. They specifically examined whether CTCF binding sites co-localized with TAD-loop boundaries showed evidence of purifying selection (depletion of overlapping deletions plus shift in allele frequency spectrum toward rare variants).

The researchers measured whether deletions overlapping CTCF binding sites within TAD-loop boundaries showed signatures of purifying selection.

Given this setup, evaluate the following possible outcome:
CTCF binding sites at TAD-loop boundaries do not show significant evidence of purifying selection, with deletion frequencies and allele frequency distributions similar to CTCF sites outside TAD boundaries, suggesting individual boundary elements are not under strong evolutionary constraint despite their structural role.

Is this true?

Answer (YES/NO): NO